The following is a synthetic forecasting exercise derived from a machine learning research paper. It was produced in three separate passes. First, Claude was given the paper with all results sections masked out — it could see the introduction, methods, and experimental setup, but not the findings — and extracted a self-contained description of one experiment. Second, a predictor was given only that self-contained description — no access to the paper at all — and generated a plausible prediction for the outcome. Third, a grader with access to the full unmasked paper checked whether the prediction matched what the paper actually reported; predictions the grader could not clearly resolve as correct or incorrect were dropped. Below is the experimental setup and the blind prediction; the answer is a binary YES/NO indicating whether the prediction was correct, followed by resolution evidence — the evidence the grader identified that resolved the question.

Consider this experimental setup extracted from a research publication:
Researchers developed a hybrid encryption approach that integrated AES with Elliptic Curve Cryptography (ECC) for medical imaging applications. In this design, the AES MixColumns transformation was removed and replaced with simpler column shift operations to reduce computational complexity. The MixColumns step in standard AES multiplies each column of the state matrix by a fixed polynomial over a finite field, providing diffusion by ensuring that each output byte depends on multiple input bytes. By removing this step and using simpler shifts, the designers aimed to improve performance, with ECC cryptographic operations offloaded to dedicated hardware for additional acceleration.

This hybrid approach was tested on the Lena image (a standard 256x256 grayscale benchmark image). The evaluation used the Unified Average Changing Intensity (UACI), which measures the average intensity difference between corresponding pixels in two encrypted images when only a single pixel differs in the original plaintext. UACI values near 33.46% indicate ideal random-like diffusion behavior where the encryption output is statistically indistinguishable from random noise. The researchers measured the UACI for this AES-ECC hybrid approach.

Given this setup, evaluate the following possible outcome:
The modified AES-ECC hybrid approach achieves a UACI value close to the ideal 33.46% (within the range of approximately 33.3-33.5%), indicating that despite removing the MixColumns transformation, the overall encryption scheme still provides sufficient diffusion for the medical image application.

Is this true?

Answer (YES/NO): NO